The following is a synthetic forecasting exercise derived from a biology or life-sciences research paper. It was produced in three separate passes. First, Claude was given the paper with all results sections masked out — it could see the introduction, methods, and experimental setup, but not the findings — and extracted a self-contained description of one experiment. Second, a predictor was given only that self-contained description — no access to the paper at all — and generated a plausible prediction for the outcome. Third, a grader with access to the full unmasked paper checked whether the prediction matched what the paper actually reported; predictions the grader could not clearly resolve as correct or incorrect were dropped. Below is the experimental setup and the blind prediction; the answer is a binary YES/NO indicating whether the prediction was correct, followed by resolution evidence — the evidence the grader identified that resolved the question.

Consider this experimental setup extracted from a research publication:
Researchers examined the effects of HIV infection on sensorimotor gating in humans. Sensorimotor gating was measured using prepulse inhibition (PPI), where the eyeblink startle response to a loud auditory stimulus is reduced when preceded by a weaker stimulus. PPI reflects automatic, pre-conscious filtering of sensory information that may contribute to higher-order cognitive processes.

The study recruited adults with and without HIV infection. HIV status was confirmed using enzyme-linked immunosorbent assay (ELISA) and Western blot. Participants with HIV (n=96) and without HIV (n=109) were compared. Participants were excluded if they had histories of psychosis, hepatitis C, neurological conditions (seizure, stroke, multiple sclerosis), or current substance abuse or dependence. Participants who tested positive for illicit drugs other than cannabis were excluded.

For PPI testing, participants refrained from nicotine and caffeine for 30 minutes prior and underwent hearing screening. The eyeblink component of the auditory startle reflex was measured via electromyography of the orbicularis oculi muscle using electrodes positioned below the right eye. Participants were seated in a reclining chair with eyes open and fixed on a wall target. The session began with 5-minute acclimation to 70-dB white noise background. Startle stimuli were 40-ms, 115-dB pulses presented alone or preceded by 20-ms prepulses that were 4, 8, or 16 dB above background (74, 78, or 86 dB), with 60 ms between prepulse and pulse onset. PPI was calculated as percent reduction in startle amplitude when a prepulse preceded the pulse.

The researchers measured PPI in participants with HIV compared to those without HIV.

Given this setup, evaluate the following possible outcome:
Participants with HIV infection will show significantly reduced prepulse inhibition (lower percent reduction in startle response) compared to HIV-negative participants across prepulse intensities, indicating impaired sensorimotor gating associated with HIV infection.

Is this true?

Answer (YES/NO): YES